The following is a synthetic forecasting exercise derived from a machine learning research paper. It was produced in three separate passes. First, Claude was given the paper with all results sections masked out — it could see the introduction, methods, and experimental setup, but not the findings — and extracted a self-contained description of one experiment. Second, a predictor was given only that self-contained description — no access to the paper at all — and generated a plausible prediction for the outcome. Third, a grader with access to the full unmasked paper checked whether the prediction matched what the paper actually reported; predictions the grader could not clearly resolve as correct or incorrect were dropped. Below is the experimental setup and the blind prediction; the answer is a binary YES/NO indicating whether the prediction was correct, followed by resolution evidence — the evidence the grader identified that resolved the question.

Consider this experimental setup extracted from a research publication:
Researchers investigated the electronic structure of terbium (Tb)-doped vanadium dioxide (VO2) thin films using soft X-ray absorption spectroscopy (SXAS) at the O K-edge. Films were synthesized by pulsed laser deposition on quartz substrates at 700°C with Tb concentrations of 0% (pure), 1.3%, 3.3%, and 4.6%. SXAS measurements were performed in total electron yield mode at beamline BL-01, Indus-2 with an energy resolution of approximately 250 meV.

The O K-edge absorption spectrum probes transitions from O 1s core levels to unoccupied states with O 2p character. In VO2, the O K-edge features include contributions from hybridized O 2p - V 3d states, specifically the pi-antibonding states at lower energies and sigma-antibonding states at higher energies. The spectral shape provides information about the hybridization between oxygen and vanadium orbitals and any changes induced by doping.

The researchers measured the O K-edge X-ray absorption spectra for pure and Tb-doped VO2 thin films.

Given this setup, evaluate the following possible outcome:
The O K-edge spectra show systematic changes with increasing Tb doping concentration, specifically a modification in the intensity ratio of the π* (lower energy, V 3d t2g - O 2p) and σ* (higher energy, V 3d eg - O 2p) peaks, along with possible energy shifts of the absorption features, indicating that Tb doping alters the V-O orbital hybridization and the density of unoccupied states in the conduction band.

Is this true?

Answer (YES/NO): NO